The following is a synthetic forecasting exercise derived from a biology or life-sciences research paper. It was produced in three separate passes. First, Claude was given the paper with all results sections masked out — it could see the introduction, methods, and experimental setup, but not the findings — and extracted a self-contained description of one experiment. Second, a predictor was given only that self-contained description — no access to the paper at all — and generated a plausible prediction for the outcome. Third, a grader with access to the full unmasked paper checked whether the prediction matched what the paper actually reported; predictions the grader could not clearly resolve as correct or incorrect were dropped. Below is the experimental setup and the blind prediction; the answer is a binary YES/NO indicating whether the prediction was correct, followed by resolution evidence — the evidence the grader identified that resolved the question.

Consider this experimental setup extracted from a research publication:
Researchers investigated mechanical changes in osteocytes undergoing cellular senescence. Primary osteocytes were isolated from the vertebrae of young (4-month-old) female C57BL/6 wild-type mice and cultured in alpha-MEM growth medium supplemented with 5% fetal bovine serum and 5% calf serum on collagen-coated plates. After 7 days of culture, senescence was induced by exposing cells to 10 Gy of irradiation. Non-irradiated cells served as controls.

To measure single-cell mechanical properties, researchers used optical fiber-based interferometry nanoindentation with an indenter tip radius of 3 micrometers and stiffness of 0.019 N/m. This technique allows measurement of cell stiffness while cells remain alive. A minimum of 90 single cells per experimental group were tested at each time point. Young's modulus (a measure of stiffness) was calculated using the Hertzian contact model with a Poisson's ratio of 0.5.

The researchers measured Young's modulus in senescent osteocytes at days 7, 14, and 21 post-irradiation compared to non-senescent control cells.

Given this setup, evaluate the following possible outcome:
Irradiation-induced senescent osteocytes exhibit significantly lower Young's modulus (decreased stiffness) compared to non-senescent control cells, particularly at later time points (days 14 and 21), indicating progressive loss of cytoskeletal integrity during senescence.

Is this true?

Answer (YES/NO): NO